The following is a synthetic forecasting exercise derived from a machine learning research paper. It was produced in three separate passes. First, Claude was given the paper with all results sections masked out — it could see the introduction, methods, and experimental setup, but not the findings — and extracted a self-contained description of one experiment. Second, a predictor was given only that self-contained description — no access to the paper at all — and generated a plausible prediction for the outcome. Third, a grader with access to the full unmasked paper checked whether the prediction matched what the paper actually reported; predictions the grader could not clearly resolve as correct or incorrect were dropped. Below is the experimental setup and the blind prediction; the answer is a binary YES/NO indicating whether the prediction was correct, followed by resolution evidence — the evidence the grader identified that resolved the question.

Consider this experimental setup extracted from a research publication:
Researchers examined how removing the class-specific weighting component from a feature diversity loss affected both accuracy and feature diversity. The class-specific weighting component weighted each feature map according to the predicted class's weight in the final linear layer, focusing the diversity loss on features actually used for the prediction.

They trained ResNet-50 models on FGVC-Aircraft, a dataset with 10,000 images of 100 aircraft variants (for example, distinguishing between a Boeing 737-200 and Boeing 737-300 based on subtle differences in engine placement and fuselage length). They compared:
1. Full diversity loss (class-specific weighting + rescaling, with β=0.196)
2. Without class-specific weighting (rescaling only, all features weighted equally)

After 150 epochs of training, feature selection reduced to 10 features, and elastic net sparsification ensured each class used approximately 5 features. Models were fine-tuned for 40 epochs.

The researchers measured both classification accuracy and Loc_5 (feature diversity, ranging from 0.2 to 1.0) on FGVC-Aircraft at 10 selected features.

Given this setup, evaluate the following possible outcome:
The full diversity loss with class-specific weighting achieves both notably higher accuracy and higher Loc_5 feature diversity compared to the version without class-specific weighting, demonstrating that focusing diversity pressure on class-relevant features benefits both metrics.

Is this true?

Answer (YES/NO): YES